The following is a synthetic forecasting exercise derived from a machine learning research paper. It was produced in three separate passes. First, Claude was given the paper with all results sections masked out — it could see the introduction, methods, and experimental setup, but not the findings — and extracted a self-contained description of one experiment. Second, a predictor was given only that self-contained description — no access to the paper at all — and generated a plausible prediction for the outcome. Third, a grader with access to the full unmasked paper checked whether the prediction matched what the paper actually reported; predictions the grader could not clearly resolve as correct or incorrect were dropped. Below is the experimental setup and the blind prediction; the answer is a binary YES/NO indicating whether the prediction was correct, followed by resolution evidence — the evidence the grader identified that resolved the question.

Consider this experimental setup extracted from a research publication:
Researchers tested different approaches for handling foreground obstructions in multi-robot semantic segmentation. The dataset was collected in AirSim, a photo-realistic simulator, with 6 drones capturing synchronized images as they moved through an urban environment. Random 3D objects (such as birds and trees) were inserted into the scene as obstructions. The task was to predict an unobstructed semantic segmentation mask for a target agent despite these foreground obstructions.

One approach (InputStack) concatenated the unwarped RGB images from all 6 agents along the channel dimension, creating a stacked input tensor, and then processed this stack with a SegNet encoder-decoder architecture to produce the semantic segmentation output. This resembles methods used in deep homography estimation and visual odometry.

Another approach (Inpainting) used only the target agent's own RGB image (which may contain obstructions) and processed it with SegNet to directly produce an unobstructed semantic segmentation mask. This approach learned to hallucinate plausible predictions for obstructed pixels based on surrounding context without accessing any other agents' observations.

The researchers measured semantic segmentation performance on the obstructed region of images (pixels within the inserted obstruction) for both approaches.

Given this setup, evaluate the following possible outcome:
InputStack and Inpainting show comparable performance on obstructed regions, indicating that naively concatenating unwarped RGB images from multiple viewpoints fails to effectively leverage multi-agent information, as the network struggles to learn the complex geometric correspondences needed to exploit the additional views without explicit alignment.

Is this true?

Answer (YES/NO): NO